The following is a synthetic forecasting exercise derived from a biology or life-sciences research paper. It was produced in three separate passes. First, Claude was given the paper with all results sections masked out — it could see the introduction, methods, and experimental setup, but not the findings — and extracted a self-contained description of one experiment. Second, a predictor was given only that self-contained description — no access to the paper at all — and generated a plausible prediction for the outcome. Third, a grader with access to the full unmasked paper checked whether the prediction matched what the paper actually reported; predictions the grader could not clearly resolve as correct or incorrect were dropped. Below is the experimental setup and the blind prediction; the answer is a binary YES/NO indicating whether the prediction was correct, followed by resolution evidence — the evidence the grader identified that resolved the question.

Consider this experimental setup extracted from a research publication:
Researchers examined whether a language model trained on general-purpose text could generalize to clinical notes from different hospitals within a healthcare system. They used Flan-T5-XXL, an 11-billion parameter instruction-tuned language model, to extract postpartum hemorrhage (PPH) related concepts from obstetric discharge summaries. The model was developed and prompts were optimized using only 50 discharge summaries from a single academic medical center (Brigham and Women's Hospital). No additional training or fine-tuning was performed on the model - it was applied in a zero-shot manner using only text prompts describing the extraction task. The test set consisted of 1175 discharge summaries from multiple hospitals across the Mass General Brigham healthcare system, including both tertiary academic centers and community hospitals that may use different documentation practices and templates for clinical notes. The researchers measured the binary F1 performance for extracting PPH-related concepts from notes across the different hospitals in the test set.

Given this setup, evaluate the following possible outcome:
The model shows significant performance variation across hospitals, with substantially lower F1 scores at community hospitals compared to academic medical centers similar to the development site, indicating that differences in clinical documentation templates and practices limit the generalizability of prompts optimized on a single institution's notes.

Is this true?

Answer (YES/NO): NO